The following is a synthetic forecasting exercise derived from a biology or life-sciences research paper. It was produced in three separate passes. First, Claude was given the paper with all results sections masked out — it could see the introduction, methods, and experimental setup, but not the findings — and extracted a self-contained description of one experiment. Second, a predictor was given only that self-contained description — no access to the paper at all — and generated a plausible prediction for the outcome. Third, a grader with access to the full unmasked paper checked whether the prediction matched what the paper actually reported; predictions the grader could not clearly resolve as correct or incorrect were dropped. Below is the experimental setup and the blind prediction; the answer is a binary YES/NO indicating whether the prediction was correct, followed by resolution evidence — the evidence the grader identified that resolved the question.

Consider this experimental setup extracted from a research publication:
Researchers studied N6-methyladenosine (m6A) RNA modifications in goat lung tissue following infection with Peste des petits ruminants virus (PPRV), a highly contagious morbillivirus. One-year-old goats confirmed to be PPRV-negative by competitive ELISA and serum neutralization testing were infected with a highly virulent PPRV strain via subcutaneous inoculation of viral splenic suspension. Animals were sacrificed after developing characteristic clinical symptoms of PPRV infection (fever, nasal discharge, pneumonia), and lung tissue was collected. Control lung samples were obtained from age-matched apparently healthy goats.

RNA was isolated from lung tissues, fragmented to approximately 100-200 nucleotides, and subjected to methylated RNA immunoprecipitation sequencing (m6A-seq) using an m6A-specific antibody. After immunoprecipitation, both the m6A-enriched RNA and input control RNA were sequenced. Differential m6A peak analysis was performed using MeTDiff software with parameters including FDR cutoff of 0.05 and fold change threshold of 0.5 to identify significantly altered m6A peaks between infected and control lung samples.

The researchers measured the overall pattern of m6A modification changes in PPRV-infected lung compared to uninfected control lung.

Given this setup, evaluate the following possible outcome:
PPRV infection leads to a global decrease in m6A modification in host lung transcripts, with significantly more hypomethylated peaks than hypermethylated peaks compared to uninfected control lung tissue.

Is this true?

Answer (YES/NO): YES